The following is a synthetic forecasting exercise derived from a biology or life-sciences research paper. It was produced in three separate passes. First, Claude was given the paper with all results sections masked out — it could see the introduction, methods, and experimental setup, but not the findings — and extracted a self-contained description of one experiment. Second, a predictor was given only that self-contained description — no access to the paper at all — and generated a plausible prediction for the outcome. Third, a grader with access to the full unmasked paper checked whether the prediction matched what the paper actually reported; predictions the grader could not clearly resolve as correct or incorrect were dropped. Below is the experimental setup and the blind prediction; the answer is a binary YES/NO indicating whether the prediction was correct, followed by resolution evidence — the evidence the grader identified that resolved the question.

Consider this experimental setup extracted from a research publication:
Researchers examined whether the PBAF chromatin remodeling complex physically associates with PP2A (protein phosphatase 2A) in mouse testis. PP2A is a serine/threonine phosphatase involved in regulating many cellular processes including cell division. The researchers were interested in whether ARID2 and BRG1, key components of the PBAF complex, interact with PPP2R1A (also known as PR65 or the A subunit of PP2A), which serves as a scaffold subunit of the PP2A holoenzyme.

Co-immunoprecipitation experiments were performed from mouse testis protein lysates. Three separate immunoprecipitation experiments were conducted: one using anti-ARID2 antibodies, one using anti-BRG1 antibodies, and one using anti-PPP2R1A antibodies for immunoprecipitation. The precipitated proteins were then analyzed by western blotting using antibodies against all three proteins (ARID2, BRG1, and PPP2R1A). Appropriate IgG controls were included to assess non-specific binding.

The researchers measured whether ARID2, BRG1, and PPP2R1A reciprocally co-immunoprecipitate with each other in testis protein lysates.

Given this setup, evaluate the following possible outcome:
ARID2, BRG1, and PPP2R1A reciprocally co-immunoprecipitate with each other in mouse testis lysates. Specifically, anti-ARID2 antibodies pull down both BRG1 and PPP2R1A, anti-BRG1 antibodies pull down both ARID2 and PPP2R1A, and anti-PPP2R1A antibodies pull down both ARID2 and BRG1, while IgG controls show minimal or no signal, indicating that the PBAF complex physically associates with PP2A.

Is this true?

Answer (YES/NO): NO